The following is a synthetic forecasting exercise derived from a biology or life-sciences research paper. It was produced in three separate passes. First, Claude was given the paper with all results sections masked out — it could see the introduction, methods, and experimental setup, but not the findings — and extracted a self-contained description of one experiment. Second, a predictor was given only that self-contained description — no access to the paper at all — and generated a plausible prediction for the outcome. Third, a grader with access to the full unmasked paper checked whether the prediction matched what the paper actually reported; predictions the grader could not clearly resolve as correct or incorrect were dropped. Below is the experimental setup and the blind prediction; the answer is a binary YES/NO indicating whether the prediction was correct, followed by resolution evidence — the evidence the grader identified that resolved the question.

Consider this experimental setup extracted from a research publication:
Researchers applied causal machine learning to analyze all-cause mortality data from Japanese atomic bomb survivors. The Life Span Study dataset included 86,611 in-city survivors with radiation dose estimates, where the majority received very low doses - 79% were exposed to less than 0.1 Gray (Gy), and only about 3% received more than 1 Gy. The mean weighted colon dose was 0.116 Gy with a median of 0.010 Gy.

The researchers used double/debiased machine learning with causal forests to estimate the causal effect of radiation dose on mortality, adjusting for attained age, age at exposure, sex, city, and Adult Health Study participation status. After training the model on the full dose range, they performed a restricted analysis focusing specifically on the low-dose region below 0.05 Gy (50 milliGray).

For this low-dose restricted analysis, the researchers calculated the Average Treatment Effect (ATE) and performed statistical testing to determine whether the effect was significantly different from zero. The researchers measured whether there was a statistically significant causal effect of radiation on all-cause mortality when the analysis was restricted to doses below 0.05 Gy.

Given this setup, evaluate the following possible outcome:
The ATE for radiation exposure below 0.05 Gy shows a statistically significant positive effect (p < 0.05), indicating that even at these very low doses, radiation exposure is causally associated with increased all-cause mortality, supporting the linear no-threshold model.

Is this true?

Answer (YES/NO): NO